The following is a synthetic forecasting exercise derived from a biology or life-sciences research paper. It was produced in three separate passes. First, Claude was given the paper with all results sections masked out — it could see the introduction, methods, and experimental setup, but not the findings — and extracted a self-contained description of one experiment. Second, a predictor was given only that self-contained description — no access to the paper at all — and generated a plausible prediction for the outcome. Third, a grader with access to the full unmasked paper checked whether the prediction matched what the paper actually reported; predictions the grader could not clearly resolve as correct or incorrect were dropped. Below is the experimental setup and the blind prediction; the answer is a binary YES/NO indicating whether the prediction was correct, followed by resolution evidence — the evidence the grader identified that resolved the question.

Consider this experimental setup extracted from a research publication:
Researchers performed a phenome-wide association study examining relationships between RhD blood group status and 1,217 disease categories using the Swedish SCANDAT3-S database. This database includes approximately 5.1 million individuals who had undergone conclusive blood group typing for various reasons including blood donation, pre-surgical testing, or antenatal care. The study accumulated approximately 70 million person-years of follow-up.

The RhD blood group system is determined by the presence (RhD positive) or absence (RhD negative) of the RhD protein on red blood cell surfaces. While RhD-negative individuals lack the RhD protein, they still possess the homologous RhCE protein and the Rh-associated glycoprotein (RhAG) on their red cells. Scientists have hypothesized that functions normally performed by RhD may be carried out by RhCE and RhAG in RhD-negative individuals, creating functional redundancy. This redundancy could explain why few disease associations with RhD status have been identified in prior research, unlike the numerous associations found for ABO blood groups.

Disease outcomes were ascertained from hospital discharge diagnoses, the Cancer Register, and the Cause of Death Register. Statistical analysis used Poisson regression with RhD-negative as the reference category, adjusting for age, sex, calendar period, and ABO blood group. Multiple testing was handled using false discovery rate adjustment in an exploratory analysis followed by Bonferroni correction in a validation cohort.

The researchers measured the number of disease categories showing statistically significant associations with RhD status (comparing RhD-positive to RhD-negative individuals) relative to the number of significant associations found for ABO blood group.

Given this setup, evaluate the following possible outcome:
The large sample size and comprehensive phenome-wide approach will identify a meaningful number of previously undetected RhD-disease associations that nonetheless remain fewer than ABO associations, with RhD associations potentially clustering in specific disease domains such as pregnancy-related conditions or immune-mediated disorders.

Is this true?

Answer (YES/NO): NO